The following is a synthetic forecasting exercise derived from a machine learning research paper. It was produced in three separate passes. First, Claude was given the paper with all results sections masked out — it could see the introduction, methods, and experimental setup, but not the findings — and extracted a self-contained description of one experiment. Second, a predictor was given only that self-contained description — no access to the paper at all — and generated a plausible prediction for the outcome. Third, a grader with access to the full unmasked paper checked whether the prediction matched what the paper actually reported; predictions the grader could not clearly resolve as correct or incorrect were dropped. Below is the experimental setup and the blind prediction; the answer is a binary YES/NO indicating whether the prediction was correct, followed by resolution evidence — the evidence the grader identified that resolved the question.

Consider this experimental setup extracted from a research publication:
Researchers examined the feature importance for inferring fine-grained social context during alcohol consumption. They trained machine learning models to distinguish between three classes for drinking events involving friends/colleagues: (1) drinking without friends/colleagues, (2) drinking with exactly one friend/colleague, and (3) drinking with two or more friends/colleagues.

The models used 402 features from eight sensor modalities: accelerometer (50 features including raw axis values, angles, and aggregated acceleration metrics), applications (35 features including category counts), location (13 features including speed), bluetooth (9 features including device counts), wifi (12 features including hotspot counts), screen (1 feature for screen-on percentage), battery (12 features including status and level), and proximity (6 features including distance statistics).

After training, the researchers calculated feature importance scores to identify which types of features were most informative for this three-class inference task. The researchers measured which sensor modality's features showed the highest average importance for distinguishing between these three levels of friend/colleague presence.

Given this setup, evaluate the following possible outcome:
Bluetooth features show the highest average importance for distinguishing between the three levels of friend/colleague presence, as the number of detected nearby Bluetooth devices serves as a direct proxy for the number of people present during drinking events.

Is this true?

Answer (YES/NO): NO